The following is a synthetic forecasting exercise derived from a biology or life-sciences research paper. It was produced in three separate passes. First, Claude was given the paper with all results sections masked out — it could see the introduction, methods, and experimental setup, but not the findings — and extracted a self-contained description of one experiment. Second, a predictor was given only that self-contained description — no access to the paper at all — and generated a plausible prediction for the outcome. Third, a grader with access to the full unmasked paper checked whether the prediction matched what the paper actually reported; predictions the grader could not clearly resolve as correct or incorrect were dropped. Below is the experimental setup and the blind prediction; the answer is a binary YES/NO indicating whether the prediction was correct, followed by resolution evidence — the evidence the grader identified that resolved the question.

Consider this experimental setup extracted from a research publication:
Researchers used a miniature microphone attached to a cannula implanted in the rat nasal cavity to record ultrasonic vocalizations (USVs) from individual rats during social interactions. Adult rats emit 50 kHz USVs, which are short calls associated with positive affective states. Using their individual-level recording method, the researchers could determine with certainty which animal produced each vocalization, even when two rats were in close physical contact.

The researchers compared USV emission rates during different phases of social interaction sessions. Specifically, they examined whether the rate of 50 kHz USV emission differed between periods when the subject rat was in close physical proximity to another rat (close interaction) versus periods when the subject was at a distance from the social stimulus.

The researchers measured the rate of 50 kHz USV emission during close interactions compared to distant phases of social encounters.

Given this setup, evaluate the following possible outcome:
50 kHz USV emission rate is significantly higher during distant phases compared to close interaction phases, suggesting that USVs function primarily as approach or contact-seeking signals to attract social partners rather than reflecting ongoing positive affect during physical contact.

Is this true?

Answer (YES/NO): NO